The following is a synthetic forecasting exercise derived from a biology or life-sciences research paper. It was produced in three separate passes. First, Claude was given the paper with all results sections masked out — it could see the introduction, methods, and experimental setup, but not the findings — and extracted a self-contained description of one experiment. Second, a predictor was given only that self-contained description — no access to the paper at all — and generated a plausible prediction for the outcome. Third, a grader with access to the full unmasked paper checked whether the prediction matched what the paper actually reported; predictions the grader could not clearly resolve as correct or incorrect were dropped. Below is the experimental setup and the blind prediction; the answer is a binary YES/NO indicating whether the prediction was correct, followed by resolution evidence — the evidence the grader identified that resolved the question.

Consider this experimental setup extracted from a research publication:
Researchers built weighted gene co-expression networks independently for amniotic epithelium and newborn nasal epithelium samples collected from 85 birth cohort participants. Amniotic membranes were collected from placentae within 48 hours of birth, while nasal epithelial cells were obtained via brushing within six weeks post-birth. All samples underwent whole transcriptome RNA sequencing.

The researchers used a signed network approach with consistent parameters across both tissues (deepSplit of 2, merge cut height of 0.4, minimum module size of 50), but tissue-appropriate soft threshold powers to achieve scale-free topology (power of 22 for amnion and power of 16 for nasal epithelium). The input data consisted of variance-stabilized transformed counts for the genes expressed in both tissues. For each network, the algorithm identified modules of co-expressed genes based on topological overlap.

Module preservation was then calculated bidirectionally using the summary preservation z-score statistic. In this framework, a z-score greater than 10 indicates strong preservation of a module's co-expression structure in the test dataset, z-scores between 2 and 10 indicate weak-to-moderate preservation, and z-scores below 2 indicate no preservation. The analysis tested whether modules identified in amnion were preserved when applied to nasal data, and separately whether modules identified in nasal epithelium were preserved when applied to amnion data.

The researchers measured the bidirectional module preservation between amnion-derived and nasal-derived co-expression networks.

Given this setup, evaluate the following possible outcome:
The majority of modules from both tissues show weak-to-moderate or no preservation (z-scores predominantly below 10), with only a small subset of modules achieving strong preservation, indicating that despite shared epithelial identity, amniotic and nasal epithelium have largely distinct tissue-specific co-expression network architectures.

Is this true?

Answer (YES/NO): NO